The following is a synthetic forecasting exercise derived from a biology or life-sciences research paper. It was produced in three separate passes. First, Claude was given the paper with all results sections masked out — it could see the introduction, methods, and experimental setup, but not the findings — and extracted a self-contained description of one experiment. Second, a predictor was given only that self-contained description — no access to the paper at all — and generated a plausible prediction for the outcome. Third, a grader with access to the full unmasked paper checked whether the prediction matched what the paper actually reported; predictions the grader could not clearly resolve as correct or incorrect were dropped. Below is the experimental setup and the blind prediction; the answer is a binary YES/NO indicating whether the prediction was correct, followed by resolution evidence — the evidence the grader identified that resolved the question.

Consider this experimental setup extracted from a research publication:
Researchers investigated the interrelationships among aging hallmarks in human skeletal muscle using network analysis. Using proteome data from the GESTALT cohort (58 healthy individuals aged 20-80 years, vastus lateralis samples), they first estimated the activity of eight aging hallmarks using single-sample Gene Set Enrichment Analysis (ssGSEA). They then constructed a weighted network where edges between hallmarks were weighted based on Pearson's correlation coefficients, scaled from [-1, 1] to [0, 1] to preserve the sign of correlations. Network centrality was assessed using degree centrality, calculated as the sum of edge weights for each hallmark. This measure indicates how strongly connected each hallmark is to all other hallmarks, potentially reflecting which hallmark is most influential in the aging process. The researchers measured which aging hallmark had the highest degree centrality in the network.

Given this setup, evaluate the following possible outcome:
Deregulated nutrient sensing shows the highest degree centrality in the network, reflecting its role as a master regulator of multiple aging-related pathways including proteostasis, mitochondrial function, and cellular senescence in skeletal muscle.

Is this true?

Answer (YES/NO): NO